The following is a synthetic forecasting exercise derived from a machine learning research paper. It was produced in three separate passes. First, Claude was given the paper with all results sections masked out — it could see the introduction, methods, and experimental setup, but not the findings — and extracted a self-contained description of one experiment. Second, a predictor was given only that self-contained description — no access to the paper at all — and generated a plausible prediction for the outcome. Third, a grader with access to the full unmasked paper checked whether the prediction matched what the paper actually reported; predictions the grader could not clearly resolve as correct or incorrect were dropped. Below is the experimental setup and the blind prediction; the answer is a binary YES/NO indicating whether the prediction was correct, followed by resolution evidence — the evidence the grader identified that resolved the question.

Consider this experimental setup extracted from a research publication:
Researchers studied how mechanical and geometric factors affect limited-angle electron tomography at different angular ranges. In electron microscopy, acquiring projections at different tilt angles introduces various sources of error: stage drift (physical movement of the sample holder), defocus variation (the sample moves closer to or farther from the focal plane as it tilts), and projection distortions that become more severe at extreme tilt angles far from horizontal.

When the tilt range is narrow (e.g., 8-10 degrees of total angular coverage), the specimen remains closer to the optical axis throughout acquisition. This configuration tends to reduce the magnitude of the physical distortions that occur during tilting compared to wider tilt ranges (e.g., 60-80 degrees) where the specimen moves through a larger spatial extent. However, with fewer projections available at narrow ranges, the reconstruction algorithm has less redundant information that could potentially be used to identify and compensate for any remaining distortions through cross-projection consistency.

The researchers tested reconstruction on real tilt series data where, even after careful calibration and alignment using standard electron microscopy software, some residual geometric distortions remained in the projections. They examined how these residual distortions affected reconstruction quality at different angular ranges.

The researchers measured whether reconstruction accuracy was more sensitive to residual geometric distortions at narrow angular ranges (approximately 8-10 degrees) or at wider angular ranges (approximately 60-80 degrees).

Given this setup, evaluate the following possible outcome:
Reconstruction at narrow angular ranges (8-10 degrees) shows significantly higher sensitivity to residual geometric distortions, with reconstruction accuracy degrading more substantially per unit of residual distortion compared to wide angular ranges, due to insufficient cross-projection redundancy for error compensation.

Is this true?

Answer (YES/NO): YES